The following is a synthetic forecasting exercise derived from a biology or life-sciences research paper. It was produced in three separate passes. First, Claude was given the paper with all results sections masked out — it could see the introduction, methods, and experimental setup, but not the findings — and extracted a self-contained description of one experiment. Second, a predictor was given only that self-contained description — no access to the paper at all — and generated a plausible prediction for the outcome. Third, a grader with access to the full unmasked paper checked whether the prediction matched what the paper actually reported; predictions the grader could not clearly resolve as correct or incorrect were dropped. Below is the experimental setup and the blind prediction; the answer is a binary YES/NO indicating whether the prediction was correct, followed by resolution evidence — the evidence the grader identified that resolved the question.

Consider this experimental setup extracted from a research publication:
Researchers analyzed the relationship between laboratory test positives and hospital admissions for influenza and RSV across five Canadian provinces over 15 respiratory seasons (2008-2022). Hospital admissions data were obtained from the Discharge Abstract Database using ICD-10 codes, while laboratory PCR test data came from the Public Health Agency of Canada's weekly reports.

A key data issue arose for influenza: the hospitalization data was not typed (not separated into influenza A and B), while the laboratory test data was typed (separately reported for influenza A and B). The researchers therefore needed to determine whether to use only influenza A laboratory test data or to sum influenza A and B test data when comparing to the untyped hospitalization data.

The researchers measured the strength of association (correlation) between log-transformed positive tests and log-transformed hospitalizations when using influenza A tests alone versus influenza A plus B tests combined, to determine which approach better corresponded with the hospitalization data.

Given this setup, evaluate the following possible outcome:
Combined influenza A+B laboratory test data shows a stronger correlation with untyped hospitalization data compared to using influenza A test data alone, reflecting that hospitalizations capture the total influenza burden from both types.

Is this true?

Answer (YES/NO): NO